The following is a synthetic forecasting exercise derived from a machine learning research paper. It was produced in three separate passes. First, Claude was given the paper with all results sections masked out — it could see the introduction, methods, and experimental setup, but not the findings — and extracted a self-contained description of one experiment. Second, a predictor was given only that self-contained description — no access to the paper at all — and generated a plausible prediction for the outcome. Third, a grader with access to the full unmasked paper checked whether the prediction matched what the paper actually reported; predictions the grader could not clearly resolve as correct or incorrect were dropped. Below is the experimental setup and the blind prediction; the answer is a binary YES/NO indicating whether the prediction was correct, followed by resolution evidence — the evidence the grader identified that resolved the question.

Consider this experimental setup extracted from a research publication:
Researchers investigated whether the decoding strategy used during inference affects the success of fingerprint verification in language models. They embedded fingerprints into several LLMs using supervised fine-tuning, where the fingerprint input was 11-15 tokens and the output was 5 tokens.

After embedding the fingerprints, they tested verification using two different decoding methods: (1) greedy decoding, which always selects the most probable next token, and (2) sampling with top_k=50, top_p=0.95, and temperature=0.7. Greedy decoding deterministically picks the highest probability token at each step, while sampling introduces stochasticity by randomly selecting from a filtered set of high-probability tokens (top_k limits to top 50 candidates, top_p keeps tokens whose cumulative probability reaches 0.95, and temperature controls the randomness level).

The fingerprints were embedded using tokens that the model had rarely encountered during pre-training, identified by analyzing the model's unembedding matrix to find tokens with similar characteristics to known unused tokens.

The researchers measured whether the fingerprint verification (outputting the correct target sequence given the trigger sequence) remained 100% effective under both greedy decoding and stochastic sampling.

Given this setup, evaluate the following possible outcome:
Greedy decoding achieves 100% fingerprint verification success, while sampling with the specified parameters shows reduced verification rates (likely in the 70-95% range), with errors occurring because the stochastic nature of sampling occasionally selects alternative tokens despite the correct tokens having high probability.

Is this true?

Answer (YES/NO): NO